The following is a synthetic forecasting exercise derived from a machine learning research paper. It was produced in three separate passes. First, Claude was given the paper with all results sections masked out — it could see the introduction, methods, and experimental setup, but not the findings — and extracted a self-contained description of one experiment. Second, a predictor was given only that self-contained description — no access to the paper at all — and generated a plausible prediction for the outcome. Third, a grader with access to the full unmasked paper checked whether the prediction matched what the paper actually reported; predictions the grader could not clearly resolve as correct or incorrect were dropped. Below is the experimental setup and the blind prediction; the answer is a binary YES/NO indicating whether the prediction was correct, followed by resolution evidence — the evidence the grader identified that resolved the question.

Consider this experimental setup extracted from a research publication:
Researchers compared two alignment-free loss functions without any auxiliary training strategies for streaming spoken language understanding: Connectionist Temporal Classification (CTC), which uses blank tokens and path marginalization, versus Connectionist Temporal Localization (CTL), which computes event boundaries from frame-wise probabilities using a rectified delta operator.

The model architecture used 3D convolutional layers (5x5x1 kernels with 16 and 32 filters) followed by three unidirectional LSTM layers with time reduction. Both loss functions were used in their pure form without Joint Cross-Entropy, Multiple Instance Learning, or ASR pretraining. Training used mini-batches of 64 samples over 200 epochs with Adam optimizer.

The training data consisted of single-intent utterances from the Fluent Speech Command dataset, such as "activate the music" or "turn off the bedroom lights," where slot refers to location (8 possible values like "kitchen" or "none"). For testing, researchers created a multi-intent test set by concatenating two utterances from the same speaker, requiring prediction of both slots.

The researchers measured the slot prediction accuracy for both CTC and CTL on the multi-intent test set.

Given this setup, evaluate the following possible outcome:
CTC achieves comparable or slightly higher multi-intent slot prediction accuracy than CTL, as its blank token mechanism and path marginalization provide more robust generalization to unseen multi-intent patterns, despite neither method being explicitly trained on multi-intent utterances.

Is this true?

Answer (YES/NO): YES